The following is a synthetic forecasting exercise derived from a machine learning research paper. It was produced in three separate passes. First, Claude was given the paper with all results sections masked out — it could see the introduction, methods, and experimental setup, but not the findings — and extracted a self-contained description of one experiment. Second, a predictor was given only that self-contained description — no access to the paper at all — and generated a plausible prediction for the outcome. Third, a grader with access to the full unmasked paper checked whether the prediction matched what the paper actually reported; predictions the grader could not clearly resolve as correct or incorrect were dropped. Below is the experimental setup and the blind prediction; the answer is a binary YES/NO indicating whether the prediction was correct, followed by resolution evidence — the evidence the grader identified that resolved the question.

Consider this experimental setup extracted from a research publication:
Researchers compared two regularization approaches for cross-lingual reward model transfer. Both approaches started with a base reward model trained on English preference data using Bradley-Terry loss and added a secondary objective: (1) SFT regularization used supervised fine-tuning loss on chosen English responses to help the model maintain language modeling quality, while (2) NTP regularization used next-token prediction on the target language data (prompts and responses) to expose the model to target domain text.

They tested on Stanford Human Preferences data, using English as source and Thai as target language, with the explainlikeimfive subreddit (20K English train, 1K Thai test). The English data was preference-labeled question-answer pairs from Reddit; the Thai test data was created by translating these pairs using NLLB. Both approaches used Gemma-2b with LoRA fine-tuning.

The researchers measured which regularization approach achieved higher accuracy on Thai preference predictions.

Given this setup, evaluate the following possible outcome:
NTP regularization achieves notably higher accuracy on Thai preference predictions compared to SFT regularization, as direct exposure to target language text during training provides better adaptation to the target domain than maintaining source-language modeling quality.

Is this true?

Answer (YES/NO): NO